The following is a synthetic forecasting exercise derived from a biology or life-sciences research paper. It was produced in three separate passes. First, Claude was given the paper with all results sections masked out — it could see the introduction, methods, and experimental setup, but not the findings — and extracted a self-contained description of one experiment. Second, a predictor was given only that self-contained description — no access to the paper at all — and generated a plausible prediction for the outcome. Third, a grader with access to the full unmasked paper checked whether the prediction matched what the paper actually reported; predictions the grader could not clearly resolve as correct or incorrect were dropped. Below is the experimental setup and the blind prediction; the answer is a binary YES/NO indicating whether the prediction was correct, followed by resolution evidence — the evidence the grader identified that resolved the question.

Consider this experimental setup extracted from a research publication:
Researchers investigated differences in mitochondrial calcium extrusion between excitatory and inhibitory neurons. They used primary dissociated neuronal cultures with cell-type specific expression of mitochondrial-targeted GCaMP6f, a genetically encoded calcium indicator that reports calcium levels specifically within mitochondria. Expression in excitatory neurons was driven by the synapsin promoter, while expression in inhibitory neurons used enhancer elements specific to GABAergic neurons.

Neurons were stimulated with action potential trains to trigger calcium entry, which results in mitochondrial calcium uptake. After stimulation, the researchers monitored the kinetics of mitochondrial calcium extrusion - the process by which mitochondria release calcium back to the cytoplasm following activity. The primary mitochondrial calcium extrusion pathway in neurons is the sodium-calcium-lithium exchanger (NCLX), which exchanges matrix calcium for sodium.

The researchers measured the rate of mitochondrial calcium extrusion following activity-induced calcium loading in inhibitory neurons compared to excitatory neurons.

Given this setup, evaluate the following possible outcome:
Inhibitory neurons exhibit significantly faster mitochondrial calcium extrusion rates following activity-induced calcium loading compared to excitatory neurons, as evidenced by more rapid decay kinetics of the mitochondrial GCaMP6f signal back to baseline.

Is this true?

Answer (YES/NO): YES